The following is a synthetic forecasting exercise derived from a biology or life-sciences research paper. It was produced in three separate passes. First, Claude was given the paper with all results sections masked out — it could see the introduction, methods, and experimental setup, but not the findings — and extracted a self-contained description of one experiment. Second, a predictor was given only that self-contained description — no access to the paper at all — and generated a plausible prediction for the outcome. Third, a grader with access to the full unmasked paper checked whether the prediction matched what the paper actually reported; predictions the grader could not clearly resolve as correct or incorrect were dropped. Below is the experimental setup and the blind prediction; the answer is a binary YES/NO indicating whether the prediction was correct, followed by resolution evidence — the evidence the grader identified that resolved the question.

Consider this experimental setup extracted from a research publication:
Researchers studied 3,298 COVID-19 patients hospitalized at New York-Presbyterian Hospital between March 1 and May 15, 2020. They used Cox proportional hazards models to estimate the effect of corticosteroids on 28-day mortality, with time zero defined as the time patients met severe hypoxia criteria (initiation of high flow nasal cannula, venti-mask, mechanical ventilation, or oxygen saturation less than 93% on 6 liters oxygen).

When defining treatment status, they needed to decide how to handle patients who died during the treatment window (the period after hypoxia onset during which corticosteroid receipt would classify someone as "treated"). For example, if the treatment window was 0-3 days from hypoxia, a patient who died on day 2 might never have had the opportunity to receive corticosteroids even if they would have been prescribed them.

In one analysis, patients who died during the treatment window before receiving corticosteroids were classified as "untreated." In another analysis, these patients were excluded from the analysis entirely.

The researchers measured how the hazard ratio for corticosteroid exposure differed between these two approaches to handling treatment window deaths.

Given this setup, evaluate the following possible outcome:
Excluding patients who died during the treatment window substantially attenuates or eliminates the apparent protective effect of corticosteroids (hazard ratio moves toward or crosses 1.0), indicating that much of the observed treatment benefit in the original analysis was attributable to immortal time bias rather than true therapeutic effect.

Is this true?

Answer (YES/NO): NO